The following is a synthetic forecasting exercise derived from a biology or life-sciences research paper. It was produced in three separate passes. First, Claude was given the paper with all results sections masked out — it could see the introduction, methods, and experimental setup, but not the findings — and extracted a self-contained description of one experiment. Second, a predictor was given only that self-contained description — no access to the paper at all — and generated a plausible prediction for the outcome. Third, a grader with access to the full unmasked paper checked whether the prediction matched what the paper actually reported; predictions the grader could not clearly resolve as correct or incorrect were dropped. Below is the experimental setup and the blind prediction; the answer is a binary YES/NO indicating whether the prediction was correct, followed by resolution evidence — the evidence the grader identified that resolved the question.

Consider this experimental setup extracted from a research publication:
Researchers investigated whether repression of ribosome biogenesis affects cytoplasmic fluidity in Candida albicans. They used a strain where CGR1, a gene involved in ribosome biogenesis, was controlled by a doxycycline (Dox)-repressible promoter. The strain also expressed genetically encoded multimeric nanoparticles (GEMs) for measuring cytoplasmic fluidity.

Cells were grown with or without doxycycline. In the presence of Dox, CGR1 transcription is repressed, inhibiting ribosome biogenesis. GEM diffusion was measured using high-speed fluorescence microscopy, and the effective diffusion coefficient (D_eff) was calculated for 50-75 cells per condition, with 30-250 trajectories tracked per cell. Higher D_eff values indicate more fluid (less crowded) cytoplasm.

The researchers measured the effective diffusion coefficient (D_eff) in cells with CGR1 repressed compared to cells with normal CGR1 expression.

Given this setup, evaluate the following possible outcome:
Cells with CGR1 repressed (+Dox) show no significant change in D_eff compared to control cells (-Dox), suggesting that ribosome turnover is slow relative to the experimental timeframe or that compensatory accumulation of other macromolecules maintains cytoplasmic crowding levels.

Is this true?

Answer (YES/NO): NO